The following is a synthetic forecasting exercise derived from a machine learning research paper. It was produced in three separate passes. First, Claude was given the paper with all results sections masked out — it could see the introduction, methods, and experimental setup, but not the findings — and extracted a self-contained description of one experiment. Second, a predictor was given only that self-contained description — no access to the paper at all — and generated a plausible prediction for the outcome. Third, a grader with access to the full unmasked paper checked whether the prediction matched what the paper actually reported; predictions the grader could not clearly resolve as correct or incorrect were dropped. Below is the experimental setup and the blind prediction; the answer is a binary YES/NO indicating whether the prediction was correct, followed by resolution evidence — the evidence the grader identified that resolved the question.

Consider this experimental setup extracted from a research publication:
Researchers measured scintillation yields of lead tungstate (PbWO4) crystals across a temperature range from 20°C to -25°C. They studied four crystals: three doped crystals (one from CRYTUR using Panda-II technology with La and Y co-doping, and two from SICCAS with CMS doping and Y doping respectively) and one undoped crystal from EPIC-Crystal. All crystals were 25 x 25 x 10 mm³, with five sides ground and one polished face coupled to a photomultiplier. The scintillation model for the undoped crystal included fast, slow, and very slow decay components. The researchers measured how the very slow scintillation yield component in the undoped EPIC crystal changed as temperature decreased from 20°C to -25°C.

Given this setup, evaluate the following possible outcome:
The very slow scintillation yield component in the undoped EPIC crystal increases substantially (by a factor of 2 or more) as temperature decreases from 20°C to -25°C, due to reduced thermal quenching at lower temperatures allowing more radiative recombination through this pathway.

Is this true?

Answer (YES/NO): YES